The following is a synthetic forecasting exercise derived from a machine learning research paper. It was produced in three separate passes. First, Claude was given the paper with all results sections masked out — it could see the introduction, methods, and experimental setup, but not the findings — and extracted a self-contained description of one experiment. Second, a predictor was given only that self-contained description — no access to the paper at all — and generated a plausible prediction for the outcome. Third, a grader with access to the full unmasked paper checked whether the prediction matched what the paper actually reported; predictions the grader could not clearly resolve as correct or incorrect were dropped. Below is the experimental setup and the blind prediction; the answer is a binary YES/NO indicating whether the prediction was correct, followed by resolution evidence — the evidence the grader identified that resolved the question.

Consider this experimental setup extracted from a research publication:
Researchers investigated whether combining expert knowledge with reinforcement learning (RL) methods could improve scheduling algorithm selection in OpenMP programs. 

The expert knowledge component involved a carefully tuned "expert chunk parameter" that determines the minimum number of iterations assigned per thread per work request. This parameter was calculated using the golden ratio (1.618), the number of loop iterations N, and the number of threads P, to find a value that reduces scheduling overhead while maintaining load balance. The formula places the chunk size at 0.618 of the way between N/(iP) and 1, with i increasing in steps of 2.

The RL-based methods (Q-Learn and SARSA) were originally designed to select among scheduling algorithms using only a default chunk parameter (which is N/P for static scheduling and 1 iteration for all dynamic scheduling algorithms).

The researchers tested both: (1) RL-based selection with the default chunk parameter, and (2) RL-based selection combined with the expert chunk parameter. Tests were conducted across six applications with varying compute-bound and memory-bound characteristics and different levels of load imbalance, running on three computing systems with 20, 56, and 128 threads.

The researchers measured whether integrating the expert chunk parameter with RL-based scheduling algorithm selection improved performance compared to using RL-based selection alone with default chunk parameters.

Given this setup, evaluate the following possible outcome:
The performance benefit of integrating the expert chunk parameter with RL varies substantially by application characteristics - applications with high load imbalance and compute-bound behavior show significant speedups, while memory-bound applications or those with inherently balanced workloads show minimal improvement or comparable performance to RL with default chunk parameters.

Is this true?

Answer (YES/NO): NO